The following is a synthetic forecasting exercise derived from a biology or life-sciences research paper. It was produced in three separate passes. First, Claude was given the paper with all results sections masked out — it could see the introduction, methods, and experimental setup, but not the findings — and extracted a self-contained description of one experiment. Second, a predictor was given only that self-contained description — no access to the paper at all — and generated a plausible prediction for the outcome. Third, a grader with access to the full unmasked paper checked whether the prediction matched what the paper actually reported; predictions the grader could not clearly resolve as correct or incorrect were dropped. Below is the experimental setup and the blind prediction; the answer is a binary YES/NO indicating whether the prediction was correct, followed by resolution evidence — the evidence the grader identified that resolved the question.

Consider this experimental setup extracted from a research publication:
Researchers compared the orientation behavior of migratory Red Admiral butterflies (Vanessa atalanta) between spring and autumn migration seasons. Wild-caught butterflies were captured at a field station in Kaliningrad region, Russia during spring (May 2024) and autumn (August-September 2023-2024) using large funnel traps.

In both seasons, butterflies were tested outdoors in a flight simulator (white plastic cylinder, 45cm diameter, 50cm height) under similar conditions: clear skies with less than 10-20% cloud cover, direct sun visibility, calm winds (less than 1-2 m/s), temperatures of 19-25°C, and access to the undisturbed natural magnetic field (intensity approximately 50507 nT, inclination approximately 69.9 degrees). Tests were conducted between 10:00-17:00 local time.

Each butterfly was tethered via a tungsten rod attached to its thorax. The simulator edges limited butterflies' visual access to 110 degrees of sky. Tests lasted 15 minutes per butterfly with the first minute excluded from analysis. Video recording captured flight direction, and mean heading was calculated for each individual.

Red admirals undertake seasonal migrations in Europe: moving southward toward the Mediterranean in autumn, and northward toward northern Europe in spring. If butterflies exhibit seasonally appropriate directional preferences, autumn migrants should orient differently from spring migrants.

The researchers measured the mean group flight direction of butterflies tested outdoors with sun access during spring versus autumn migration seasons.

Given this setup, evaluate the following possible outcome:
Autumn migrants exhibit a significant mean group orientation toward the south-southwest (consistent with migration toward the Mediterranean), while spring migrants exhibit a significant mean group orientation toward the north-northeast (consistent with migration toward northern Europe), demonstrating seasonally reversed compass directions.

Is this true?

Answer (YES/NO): NO